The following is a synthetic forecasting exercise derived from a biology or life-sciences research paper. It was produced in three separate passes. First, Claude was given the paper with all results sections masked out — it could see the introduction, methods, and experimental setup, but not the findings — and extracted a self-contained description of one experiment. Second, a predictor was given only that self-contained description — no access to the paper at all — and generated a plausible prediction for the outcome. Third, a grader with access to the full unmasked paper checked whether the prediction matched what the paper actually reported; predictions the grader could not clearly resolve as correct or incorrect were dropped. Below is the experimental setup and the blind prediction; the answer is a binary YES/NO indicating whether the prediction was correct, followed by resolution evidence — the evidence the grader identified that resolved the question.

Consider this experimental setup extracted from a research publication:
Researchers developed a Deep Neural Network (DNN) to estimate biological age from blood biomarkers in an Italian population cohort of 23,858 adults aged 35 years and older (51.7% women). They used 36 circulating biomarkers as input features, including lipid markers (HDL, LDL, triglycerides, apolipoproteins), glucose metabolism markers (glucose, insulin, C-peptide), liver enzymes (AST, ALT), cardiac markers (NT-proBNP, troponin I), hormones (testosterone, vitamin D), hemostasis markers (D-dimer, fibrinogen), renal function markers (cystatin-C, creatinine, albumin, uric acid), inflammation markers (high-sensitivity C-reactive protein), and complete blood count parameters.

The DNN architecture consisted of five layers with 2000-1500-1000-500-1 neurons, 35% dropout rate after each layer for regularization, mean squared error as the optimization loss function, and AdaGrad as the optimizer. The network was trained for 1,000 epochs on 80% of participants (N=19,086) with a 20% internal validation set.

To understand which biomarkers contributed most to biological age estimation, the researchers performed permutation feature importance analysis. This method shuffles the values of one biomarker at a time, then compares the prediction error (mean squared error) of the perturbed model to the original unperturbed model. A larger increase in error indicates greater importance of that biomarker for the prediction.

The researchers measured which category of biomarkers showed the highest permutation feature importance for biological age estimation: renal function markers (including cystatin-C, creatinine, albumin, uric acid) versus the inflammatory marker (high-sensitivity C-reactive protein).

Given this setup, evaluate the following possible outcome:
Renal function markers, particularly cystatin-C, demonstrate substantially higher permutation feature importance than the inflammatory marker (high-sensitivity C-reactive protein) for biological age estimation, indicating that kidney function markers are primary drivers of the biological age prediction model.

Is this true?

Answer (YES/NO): YES